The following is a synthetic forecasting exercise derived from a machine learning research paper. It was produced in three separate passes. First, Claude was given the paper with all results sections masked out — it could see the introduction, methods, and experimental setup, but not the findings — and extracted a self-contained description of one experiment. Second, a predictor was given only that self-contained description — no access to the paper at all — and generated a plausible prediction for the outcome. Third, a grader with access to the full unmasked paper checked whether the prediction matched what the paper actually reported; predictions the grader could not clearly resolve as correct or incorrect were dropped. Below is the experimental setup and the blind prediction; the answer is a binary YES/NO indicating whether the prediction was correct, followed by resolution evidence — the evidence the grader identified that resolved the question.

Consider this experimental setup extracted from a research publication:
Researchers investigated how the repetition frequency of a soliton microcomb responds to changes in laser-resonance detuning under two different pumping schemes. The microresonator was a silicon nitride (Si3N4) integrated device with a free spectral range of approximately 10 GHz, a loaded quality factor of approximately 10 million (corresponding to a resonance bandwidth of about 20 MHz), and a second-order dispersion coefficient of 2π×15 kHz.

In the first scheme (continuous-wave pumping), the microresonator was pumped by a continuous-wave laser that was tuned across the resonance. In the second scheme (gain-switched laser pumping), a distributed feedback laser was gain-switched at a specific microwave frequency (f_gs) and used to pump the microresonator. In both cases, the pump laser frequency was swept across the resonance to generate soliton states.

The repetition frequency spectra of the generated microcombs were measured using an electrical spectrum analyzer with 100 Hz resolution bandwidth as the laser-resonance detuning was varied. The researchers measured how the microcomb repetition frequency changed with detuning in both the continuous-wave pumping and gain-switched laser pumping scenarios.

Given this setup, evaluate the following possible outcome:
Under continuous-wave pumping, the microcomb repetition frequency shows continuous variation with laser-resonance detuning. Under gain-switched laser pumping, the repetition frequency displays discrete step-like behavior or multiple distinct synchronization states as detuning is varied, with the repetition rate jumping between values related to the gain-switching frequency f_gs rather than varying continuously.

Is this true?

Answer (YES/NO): NO